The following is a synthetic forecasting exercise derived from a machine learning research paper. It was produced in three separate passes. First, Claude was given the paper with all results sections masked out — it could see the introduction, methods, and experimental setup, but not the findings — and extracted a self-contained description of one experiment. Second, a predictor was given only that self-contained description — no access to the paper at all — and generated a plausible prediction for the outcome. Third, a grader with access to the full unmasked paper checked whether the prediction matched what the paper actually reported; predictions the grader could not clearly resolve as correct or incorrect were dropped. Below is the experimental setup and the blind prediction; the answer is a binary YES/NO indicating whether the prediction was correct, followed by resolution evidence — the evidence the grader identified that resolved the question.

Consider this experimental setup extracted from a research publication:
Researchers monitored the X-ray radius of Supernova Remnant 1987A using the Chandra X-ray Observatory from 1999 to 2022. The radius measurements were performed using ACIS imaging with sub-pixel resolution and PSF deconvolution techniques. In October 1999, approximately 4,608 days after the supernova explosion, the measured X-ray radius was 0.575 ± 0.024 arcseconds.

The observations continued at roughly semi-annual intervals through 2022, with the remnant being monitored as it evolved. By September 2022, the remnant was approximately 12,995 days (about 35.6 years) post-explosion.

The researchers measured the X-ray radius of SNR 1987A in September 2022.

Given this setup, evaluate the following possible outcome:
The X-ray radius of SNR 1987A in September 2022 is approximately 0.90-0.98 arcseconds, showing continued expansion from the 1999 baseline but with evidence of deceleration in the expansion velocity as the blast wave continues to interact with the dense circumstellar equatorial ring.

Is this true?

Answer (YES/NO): NO